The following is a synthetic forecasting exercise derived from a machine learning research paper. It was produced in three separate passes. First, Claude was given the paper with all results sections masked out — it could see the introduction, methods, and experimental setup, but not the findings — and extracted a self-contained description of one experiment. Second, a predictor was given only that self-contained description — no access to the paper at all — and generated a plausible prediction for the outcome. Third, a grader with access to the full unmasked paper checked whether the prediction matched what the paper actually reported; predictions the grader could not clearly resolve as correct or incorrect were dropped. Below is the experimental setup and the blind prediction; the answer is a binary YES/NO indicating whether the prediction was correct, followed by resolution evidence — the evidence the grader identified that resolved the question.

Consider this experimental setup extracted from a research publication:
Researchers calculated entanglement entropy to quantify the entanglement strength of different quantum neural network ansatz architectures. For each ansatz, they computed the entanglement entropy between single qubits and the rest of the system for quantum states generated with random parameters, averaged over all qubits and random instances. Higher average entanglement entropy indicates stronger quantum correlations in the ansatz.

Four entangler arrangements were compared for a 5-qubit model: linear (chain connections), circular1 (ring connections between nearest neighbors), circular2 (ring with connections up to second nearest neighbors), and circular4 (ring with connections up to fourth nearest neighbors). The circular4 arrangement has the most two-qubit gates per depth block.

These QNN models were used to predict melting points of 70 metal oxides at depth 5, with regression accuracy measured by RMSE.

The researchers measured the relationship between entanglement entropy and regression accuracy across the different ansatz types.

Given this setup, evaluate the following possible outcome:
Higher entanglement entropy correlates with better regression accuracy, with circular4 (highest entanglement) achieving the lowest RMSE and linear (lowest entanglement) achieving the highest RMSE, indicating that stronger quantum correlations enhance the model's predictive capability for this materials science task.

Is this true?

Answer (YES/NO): NO